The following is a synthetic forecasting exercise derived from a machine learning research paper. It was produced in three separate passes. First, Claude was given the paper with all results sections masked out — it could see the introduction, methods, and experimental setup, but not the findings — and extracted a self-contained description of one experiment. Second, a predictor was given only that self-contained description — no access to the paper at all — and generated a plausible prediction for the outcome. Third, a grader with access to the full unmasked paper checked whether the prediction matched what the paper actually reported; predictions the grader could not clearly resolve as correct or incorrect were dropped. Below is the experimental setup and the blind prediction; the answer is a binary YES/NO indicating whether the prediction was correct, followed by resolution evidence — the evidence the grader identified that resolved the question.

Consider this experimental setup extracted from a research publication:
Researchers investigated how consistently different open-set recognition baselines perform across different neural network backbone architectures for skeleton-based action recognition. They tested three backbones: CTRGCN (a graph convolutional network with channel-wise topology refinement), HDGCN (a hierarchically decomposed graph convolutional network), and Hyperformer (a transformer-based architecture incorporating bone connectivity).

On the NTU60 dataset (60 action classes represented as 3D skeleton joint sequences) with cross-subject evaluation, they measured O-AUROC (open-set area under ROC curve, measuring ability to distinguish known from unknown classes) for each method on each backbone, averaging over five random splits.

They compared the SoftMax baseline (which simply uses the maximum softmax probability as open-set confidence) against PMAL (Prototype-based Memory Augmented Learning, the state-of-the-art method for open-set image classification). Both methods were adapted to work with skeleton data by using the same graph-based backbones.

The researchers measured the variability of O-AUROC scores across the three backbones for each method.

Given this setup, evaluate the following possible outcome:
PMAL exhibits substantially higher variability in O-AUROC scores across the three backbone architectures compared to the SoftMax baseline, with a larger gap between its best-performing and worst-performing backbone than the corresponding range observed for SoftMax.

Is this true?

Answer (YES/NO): NO